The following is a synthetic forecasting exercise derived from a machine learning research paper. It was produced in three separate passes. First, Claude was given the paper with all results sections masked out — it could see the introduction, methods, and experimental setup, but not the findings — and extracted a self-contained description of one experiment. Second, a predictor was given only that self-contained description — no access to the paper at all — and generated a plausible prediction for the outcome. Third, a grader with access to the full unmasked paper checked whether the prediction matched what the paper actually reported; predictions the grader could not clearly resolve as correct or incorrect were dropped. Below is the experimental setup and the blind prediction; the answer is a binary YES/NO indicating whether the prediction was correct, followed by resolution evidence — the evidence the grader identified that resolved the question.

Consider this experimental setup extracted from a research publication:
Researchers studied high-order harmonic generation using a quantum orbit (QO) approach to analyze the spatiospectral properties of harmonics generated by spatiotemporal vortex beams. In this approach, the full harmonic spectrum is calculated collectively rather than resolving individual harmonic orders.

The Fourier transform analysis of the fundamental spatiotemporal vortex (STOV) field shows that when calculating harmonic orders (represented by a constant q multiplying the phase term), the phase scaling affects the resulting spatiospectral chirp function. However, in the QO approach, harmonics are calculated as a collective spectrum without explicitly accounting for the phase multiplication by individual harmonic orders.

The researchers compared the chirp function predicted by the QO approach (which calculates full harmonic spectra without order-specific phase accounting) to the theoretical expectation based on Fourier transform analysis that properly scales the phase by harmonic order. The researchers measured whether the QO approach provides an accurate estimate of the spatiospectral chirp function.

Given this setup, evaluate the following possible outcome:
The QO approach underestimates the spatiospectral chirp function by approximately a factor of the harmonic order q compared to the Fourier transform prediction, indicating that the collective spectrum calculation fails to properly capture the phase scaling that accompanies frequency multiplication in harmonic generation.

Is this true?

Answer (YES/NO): NO